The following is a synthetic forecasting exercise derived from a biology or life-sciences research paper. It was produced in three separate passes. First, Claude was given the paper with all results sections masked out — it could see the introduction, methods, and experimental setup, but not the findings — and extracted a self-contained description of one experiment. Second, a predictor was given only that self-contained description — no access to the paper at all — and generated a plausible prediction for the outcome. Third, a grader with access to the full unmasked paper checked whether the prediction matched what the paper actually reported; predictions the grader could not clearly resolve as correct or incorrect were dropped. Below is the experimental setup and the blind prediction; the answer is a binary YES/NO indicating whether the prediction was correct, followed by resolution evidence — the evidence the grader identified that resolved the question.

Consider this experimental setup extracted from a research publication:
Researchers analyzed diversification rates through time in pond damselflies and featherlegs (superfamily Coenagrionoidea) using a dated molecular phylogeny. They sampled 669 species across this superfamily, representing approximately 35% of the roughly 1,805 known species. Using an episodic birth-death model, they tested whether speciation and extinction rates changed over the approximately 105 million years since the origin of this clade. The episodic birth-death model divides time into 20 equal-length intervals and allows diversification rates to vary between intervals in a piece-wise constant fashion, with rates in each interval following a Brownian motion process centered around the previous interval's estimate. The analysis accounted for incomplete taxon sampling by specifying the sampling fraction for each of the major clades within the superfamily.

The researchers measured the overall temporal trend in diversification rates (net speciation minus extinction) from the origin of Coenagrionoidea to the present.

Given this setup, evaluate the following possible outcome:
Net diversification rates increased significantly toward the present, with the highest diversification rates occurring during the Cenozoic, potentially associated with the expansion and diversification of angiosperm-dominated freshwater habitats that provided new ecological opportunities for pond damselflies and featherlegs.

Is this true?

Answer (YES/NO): NO